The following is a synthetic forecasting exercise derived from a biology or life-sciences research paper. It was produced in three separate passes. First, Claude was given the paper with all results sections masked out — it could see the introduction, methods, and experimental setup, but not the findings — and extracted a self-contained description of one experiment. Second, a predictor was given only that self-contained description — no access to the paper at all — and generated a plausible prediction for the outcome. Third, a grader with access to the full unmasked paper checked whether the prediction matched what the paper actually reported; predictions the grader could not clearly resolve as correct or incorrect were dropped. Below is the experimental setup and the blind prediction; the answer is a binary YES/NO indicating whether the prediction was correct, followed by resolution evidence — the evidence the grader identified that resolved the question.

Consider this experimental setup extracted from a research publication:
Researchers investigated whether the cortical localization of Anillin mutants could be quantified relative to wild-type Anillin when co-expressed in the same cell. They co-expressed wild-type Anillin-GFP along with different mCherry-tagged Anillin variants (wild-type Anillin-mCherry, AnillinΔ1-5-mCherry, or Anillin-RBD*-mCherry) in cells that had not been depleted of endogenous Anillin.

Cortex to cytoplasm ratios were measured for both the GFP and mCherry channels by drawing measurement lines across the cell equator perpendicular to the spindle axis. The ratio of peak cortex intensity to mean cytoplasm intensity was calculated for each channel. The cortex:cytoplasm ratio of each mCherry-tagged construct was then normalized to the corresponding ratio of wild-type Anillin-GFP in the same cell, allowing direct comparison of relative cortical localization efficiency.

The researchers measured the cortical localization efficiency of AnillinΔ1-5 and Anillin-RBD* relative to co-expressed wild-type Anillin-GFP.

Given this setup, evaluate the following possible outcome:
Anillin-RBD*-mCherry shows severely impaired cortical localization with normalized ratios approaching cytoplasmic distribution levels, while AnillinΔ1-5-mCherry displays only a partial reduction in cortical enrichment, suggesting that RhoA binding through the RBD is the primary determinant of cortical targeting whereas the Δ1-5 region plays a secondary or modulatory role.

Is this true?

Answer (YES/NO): NO